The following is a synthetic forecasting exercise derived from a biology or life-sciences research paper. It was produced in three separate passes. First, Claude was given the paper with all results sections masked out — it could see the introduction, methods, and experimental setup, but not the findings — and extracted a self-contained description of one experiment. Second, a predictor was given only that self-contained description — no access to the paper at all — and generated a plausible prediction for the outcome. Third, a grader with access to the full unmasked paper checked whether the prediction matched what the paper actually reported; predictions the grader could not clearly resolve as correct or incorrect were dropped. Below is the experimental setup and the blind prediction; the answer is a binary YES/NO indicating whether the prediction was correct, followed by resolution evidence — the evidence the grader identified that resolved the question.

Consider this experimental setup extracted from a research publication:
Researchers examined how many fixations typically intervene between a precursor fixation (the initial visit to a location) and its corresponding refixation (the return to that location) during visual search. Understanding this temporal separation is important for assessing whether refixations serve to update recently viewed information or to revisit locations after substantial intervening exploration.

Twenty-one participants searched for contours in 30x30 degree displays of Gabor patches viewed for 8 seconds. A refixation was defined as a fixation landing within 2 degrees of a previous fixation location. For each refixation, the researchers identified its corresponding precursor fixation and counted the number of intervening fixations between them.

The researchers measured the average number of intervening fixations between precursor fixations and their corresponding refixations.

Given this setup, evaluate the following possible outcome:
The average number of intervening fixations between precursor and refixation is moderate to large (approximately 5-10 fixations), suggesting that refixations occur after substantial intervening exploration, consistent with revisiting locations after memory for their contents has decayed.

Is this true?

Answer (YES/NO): YES